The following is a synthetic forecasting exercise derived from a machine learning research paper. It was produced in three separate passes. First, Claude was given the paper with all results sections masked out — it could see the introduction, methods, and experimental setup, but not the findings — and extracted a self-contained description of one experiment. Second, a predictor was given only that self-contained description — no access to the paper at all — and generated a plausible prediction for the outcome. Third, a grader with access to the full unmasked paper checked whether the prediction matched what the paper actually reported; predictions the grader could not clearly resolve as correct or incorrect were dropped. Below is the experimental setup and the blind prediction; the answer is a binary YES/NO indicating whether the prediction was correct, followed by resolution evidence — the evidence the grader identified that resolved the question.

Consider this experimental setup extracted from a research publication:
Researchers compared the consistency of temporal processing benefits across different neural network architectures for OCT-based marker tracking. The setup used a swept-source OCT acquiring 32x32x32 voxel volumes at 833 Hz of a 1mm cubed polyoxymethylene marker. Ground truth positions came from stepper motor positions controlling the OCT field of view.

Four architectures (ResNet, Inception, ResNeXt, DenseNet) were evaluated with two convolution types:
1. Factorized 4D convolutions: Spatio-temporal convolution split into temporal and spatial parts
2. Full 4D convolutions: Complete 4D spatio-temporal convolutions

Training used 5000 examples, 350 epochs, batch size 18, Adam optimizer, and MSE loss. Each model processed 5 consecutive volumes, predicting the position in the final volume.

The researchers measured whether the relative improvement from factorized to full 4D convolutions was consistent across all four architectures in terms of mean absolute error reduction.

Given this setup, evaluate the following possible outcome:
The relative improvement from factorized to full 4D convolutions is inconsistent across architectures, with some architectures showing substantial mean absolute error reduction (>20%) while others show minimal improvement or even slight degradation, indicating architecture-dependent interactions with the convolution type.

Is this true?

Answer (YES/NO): NO